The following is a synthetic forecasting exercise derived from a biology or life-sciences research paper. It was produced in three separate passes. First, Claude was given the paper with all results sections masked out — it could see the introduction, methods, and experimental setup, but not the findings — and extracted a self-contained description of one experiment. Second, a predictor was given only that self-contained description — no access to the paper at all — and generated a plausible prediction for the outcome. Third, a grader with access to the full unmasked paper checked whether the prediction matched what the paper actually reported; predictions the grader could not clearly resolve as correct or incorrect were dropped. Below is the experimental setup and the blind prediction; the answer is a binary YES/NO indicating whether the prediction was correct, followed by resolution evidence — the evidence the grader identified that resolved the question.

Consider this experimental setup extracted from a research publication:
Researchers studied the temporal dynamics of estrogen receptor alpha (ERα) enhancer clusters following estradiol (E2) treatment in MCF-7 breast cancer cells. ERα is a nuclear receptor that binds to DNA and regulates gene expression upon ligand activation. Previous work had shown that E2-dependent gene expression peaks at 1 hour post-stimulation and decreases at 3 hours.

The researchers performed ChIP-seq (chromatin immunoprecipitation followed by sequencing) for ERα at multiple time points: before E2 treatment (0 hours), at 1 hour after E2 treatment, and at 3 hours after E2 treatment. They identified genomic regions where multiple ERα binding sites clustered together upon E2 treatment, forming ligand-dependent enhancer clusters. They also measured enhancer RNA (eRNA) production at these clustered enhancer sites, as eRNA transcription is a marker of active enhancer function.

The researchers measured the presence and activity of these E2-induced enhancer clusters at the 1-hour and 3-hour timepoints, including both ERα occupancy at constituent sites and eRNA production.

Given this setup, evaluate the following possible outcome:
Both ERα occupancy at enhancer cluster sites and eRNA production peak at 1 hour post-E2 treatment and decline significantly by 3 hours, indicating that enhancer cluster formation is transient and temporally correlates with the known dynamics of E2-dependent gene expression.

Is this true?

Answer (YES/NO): YES